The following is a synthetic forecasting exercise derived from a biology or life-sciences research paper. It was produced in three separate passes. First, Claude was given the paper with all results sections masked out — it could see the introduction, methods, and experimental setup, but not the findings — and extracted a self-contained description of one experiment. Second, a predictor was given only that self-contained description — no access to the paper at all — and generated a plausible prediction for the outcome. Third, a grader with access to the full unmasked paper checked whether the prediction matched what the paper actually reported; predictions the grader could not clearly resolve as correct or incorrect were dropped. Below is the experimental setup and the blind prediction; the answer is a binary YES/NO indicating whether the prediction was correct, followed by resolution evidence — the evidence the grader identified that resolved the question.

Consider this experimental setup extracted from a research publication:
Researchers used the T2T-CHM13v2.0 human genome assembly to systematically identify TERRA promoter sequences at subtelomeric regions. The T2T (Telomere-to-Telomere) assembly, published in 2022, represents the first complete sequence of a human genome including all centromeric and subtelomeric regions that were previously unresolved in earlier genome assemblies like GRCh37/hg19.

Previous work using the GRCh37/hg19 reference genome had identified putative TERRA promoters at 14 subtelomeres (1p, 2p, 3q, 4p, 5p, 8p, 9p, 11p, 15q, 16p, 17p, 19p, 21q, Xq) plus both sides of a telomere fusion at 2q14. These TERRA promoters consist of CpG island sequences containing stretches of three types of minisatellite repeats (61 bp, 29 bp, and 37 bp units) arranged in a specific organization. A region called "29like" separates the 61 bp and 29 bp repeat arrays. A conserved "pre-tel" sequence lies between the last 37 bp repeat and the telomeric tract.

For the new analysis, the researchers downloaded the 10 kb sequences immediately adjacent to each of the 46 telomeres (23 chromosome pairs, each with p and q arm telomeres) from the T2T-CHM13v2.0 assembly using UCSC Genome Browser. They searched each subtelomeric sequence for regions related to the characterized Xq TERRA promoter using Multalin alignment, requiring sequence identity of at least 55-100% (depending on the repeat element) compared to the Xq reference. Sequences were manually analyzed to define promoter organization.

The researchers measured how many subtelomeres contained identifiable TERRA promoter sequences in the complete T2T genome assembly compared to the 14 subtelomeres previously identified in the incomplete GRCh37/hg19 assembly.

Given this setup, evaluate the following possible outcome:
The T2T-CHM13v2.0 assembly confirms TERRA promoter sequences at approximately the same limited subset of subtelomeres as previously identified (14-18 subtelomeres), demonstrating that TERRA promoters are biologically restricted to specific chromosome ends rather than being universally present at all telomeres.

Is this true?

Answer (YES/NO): NO